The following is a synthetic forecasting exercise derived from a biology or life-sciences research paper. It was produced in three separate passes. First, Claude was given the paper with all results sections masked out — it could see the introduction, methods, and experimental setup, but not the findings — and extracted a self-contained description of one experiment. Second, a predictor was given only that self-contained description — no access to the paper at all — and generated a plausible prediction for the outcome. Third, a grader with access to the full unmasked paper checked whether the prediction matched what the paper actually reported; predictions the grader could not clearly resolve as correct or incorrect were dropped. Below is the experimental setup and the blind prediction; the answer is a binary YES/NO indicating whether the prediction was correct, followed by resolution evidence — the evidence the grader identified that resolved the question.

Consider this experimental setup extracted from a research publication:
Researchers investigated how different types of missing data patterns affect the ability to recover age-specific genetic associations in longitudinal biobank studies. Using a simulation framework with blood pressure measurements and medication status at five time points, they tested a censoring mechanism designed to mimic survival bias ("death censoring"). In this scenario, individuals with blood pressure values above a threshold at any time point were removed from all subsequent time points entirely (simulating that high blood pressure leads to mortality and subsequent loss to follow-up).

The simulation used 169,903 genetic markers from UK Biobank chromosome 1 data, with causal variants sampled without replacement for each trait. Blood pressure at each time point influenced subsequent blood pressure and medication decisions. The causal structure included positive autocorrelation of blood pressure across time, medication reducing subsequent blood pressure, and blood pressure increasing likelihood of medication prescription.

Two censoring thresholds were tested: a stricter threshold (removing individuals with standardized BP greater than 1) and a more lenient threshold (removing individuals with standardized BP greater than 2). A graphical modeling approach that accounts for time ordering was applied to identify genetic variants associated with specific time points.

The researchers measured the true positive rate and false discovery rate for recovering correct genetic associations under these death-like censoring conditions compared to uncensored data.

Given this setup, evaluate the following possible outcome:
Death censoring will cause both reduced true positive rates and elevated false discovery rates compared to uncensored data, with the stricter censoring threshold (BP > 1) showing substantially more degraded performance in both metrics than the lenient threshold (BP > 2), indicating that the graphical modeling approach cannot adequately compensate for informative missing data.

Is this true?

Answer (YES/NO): NO